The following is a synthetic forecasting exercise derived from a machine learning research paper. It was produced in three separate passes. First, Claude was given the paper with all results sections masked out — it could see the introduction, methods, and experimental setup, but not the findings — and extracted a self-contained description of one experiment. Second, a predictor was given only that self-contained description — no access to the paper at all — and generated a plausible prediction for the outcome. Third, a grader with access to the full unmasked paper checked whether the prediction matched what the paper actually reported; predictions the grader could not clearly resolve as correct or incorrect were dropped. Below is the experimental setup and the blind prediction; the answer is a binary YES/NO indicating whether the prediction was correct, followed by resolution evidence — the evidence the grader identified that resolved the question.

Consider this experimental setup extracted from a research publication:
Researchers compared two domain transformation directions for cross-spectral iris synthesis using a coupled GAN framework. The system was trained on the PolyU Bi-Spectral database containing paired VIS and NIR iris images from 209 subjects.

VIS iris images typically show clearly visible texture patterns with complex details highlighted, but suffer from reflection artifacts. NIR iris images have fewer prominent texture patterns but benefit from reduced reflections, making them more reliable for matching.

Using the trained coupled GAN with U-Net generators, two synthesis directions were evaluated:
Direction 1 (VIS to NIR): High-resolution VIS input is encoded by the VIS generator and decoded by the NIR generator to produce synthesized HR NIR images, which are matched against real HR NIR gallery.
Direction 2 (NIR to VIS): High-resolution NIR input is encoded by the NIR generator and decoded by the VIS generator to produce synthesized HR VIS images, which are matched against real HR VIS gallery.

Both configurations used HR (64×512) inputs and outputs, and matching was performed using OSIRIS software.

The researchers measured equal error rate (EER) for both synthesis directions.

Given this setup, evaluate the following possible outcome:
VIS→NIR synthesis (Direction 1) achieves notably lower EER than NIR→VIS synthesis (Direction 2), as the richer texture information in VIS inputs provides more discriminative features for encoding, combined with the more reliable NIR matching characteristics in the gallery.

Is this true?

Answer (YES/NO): NO